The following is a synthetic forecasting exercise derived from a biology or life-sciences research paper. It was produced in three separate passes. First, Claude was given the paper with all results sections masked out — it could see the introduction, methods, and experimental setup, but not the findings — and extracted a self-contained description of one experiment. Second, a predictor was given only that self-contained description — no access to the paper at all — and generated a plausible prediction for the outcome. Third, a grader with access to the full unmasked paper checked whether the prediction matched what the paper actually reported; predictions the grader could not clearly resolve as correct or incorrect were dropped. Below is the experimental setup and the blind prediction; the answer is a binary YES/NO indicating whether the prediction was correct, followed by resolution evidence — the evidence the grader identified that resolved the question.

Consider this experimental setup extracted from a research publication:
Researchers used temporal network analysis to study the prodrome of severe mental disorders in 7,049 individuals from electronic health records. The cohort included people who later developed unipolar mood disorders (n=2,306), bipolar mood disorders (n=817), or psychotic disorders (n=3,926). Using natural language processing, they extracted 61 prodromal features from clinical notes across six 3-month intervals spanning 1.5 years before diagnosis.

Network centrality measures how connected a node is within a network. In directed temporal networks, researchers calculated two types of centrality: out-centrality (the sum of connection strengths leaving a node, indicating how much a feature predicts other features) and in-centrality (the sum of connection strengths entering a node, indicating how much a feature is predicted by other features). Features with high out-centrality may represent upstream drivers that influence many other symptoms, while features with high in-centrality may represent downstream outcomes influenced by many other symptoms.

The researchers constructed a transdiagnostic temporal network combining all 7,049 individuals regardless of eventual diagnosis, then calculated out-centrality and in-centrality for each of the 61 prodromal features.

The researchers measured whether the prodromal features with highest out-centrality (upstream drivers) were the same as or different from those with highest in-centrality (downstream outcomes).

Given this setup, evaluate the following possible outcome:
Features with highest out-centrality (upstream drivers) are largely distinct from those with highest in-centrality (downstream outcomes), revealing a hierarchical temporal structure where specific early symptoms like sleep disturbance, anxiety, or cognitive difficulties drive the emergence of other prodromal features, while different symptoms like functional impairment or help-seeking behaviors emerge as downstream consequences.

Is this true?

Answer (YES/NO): NO